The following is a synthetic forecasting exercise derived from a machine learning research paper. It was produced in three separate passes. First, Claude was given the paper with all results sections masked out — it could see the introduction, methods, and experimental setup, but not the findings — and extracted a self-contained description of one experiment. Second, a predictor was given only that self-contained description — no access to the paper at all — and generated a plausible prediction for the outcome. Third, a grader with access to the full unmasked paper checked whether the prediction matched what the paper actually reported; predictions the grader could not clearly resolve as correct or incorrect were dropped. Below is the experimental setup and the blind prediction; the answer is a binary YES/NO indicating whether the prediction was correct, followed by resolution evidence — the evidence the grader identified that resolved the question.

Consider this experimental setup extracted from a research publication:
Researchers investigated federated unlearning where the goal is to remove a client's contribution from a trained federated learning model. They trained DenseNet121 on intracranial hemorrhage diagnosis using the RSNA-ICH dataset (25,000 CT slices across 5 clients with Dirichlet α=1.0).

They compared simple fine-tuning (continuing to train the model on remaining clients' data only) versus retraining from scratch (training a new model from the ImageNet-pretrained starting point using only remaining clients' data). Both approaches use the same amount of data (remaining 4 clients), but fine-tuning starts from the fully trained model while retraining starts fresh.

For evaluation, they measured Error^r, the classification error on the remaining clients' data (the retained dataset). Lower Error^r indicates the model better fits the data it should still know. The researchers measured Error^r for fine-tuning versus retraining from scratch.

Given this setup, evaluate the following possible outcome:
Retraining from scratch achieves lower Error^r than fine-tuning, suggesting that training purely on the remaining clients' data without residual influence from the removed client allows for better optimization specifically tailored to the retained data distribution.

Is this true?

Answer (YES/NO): NO